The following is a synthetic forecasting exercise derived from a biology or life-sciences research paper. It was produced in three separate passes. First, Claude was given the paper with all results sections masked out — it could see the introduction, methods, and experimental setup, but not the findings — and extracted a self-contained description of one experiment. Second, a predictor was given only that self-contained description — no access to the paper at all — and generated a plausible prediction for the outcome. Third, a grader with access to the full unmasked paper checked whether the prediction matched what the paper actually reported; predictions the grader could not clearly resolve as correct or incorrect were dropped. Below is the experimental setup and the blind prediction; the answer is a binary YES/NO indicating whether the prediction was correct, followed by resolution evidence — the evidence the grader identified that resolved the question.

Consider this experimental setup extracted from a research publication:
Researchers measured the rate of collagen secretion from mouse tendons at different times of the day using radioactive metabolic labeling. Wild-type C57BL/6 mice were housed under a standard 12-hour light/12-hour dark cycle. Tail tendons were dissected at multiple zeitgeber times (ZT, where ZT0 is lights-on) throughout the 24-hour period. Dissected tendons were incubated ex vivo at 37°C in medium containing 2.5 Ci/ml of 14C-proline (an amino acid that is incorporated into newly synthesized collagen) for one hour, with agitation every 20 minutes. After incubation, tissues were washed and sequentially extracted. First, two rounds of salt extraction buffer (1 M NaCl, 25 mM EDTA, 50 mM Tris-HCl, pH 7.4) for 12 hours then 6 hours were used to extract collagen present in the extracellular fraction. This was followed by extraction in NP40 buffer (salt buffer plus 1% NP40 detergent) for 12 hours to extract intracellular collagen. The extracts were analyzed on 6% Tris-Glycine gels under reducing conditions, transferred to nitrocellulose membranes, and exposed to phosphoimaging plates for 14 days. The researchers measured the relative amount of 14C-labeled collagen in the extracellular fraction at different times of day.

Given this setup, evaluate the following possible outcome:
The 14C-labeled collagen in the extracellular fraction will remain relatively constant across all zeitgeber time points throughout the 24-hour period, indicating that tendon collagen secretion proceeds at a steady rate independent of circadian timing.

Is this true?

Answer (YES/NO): NO